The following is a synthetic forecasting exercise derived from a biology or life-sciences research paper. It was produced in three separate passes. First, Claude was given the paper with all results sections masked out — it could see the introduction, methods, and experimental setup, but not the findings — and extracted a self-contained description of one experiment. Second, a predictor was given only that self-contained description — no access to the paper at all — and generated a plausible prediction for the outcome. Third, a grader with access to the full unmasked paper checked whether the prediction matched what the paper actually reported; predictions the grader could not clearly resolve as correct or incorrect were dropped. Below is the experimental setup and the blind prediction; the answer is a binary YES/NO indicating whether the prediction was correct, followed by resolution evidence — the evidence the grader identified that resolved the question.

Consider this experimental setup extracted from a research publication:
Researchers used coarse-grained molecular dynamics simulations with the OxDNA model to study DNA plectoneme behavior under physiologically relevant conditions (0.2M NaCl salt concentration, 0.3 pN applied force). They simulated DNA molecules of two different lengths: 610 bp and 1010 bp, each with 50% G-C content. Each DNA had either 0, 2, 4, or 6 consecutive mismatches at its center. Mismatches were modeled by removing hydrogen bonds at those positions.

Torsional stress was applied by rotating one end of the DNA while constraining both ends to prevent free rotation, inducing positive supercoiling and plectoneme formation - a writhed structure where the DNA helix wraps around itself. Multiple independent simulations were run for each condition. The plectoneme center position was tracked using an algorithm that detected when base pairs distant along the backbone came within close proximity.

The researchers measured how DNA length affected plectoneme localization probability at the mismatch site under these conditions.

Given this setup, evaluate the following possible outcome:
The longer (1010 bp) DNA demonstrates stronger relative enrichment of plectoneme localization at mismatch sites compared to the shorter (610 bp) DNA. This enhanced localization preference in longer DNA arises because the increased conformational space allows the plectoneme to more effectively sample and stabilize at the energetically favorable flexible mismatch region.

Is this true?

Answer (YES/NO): NO